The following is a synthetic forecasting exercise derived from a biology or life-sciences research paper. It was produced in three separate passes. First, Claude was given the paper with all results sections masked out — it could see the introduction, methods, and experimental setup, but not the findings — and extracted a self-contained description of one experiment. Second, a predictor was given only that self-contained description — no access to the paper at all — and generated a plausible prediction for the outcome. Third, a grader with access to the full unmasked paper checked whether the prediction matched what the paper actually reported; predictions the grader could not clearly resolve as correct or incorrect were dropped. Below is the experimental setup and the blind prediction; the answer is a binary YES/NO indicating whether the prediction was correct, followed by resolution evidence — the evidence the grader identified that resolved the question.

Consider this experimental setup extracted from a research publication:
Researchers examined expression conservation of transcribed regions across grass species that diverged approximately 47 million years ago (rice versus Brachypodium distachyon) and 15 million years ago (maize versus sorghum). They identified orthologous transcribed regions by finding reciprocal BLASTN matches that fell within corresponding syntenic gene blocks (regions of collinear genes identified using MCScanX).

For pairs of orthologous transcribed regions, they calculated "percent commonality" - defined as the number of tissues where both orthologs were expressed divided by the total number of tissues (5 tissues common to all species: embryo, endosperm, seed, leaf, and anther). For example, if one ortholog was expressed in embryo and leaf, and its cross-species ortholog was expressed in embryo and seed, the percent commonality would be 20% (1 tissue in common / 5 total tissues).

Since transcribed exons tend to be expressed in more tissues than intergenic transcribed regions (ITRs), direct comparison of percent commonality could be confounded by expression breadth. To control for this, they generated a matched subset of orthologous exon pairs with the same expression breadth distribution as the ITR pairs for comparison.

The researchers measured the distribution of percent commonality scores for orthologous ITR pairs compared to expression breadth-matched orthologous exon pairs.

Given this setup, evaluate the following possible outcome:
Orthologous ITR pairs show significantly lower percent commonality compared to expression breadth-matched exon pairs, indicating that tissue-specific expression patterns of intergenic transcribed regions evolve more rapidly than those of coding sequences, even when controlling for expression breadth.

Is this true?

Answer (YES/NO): YES